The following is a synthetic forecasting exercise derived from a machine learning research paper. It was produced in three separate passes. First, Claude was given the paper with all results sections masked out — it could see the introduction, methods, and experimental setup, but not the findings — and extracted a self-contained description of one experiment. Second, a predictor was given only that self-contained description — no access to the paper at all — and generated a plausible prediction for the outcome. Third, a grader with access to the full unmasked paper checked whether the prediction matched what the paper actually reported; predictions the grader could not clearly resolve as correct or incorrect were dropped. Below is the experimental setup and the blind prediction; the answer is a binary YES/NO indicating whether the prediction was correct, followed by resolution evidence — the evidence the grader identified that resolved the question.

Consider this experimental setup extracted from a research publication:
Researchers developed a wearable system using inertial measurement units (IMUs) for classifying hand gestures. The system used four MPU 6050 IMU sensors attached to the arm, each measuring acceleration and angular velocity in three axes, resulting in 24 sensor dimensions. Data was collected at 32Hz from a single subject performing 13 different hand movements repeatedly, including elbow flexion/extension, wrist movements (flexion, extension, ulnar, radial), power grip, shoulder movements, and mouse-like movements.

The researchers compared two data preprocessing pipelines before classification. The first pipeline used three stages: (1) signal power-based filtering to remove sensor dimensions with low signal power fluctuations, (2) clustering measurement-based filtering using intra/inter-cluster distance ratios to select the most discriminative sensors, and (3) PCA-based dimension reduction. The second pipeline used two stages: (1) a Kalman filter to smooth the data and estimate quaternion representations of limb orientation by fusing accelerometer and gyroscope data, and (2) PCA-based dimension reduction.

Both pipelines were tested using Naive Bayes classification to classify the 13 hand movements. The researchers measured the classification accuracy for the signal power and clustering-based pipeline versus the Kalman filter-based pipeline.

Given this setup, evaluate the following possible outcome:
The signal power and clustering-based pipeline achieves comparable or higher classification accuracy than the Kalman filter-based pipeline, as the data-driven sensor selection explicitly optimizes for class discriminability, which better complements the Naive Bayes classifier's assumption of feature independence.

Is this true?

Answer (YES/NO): NO